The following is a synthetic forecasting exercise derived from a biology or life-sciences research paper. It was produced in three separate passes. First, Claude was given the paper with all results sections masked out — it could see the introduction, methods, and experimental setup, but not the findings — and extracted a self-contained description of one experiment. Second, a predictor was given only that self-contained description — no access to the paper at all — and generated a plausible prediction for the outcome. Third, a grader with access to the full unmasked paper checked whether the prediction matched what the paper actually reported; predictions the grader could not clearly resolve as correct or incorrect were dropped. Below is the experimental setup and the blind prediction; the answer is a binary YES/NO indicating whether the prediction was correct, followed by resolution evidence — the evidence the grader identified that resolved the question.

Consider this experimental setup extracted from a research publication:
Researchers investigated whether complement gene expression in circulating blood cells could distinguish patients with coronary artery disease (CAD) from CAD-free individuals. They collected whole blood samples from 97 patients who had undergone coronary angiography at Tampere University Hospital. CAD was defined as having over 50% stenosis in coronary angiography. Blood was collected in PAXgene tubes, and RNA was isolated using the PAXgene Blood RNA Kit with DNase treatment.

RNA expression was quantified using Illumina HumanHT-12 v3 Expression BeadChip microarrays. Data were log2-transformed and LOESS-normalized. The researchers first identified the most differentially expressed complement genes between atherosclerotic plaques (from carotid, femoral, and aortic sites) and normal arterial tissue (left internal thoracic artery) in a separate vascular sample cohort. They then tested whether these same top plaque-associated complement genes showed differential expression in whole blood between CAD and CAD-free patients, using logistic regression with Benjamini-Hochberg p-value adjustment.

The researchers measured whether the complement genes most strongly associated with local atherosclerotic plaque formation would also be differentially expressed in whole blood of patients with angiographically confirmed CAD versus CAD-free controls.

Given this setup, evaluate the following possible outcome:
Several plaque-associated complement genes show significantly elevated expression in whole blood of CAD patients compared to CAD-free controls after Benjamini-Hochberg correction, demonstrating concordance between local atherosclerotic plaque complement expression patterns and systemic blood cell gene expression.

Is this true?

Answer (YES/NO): NO